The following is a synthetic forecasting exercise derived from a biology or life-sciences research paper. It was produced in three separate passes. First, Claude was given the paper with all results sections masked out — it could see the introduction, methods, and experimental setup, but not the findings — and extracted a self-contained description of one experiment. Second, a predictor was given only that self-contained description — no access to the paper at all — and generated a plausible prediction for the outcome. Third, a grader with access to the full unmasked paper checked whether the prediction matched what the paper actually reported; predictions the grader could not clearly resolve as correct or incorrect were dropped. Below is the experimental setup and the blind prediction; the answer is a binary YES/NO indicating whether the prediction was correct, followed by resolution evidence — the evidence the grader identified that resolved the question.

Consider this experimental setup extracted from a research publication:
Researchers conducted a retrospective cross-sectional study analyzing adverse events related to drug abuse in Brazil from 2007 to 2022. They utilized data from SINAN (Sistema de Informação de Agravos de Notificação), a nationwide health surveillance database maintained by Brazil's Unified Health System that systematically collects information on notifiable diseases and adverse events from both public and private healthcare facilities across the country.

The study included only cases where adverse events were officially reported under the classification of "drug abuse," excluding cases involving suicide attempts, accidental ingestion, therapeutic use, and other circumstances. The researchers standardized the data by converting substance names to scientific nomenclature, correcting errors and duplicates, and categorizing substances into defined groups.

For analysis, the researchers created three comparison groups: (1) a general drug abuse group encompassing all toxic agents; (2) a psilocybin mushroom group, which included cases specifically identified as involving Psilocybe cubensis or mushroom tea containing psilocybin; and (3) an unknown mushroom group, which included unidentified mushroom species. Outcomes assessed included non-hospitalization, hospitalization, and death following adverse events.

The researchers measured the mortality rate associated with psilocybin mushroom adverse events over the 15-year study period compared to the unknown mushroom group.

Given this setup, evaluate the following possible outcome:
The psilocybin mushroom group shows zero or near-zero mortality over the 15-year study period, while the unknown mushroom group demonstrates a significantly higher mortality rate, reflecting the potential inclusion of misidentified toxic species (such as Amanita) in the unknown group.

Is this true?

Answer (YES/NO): NO